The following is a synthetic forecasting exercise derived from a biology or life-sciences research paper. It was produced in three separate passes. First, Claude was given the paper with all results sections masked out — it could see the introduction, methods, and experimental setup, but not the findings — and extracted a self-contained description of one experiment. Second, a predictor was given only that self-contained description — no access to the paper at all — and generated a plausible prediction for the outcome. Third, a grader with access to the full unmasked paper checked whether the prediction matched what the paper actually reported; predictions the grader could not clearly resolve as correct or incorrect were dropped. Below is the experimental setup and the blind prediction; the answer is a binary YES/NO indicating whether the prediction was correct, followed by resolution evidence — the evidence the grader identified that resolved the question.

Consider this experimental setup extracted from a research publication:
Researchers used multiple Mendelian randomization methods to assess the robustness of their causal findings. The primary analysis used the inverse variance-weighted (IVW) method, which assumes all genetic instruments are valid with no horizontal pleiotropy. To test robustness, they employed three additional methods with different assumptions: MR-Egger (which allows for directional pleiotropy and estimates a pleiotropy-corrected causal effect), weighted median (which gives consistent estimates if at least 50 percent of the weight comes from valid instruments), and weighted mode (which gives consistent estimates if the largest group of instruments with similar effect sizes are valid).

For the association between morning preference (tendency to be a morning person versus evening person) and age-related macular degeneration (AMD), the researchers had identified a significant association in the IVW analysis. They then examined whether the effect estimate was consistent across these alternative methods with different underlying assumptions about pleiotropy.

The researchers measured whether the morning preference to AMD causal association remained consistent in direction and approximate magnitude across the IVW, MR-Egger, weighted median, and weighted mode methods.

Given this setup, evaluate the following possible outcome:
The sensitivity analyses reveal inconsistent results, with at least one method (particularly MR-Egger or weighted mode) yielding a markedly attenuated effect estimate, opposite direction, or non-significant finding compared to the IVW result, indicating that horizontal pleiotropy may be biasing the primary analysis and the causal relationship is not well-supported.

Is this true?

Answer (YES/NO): NO